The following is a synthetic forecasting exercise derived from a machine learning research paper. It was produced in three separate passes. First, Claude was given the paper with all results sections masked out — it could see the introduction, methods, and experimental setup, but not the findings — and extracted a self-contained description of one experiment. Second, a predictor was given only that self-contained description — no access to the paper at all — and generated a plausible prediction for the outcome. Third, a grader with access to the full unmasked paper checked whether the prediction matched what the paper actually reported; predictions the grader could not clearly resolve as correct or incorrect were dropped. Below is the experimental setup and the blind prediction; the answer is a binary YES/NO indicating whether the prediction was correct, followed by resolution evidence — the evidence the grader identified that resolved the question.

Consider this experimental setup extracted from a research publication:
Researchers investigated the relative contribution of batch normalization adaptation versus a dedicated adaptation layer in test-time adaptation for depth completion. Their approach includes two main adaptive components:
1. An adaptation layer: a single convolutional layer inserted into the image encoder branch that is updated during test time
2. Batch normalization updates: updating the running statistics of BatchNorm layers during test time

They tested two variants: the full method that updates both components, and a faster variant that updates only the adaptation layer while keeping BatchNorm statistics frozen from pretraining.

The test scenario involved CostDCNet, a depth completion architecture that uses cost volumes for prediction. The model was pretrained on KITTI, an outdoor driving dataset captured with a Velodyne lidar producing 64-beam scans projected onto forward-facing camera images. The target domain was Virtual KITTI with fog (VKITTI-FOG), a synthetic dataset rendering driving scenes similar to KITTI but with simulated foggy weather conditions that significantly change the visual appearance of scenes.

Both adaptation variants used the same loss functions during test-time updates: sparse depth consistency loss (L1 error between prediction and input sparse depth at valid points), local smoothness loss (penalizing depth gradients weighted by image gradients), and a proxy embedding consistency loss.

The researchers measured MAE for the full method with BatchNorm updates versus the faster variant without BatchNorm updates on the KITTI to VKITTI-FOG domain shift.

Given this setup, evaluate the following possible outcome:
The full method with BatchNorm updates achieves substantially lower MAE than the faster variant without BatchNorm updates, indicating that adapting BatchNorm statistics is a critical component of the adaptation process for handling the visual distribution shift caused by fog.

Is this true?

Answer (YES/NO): YES